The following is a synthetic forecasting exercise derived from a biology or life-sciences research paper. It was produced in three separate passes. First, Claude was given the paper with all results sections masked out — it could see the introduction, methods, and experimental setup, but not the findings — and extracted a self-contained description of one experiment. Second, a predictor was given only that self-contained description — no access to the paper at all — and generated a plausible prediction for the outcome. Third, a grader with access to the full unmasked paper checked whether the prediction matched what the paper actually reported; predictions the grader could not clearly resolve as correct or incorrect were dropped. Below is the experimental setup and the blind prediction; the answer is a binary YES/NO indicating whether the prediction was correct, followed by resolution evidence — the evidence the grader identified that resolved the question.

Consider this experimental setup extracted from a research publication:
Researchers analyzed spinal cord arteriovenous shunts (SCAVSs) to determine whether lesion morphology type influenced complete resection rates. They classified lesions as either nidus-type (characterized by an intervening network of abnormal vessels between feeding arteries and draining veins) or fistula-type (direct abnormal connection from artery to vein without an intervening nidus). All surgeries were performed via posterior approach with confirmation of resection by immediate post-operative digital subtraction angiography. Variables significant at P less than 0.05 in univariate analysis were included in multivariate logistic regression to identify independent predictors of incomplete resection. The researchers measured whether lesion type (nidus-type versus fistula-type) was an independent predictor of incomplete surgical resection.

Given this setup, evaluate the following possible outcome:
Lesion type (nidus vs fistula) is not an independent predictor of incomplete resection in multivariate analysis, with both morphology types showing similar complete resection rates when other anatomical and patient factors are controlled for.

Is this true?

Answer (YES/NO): YES